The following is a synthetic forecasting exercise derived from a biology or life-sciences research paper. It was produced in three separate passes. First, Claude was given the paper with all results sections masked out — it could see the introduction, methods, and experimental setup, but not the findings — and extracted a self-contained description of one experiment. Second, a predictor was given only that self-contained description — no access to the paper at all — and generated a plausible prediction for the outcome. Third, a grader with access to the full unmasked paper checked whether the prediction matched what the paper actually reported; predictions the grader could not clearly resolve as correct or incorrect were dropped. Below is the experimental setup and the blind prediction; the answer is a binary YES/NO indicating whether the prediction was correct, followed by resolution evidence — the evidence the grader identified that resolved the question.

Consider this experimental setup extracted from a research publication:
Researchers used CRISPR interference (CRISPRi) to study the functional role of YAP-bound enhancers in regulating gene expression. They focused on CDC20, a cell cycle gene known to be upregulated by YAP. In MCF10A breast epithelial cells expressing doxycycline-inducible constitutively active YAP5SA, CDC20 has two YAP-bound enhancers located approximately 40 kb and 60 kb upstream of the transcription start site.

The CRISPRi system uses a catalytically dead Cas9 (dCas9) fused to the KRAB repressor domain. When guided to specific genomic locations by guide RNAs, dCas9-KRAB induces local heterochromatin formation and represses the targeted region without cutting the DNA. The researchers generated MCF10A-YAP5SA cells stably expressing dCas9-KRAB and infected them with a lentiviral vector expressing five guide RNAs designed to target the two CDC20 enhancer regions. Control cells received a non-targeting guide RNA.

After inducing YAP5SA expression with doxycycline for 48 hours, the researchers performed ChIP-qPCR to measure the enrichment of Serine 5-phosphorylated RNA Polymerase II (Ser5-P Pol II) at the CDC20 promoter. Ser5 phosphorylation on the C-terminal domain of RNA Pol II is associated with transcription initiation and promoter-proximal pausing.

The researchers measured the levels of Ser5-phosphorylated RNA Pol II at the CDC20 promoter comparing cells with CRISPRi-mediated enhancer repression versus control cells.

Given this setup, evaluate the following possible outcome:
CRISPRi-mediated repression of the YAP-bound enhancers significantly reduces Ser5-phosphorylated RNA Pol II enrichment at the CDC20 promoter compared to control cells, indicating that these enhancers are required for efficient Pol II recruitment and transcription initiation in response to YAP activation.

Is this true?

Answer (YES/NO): YES